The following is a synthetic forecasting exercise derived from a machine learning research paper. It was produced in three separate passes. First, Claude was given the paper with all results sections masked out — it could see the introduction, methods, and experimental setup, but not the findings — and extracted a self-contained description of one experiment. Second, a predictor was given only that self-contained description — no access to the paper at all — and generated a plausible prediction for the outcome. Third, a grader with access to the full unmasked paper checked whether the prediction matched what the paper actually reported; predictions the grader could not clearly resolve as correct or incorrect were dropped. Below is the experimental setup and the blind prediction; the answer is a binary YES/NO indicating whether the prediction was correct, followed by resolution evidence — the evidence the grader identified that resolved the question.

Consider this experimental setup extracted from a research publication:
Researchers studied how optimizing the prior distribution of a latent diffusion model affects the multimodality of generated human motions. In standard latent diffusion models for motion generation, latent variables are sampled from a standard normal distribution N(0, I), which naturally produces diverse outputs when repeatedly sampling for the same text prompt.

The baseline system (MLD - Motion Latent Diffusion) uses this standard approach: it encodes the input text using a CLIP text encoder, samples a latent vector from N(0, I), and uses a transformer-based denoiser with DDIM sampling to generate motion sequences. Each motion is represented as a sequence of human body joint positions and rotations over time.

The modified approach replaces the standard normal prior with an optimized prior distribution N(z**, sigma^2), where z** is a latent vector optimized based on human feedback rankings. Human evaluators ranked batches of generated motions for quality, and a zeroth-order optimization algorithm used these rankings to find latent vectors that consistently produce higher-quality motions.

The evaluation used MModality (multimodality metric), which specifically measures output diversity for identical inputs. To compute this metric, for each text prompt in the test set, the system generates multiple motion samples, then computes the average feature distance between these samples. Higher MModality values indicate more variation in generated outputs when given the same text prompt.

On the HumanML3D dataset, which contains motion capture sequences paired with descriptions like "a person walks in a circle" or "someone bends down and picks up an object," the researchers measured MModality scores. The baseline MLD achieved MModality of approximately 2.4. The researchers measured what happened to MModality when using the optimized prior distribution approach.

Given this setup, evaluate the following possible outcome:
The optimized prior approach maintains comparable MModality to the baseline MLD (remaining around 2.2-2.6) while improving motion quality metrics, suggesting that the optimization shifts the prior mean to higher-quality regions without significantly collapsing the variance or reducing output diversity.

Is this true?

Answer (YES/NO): NO